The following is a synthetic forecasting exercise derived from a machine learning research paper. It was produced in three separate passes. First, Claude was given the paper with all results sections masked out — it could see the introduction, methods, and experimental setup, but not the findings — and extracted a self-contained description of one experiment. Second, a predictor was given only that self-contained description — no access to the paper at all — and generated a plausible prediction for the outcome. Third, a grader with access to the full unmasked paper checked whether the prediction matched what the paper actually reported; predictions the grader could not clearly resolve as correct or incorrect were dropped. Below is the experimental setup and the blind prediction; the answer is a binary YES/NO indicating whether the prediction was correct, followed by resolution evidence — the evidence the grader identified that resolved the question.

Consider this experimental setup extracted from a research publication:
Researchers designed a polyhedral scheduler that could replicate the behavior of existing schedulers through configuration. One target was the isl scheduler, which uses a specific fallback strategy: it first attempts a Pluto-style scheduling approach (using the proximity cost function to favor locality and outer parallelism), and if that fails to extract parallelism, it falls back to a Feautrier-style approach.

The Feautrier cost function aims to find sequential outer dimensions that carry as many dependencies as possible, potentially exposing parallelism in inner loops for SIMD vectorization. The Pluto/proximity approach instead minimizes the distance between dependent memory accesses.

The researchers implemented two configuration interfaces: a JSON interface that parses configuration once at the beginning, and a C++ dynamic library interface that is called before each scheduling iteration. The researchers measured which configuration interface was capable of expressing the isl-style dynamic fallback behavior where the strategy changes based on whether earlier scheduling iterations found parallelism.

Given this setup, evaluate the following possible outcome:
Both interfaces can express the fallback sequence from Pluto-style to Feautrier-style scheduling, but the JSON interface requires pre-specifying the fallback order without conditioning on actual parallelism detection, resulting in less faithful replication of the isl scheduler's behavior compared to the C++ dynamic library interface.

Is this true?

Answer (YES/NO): NO